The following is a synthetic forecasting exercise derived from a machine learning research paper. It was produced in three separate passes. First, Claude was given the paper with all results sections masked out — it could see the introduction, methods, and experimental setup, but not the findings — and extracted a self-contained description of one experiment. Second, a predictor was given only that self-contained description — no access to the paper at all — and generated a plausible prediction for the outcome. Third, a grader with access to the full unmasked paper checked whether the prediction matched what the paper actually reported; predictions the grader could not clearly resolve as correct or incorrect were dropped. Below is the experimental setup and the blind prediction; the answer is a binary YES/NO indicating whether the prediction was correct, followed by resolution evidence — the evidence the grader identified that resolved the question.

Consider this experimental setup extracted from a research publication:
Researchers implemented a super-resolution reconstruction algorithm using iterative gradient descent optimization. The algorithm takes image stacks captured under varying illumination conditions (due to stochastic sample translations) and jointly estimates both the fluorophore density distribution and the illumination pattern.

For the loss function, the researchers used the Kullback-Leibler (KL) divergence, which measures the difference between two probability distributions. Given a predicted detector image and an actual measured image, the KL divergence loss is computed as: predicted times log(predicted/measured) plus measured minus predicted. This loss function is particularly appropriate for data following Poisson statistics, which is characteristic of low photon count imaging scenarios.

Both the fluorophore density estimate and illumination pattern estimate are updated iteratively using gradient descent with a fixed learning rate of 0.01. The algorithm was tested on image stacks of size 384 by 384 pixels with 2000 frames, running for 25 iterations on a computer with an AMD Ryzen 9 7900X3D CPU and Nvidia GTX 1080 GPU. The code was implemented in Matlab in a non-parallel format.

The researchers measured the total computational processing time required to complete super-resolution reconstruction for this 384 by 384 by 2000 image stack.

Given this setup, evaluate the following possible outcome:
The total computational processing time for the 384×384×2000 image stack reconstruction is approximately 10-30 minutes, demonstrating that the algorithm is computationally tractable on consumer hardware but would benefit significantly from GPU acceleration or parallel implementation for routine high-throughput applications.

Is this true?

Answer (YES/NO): NO